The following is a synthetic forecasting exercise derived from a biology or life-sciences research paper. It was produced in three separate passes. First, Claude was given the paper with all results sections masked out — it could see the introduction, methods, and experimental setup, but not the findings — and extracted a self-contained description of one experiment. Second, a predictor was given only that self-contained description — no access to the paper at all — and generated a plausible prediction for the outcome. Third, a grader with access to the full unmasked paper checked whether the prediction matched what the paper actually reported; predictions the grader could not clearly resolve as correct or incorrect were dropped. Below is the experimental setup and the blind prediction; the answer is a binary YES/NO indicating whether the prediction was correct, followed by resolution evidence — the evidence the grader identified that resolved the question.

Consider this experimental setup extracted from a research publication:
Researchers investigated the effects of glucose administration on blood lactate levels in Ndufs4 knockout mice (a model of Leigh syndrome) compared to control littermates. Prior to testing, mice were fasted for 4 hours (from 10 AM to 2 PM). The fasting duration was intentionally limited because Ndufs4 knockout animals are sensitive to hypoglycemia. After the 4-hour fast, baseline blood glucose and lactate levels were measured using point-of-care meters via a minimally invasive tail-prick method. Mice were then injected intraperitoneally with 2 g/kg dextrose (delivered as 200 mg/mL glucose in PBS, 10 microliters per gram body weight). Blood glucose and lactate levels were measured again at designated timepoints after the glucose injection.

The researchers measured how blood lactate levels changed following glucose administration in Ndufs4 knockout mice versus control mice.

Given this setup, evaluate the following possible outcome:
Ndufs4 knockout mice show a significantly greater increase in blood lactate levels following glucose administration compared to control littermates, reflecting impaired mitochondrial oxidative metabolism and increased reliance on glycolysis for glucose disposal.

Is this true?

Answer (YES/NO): NO